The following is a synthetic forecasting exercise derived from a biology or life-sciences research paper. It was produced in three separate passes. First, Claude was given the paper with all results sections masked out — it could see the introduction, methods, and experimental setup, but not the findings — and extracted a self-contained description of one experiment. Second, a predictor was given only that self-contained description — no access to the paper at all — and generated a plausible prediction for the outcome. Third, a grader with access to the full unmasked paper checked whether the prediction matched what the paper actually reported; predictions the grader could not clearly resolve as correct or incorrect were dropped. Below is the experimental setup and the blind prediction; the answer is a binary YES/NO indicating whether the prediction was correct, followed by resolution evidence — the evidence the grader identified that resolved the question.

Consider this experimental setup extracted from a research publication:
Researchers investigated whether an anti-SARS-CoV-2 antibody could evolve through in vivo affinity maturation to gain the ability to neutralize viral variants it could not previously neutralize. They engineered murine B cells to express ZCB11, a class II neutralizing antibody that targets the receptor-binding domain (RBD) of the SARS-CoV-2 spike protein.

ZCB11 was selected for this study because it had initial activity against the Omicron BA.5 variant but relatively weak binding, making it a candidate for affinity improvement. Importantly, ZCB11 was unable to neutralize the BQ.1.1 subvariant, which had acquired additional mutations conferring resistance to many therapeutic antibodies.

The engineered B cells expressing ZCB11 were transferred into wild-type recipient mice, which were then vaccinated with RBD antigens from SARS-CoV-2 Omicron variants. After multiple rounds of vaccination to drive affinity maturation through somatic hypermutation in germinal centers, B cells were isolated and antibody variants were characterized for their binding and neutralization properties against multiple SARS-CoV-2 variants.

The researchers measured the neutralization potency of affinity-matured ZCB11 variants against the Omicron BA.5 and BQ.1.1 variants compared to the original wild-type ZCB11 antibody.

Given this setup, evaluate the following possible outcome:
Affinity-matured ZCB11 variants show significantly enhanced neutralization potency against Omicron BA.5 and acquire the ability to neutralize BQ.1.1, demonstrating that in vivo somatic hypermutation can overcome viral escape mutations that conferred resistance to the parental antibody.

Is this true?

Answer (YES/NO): YES